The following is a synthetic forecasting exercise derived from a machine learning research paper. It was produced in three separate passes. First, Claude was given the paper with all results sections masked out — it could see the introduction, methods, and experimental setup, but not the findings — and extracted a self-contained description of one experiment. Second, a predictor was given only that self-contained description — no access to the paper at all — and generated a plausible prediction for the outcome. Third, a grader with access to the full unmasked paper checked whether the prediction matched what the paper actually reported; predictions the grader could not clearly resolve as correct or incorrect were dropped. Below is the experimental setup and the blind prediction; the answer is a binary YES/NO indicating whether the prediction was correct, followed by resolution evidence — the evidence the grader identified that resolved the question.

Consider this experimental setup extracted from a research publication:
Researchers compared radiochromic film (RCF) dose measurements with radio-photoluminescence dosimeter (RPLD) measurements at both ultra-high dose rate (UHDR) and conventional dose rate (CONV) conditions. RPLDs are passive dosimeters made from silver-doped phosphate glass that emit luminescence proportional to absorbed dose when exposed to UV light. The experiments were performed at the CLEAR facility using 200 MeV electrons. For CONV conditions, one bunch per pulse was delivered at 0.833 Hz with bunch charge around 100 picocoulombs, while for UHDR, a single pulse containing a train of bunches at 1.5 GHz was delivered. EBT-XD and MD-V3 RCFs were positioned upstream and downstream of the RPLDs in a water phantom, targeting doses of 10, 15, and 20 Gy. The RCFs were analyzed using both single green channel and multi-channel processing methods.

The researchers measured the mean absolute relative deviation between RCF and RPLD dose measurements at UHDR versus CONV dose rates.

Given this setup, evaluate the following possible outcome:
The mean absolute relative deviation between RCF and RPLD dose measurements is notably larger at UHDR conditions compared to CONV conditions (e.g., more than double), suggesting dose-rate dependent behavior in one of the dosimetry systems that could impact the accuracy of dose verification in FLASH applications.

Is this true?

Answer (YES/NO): NO